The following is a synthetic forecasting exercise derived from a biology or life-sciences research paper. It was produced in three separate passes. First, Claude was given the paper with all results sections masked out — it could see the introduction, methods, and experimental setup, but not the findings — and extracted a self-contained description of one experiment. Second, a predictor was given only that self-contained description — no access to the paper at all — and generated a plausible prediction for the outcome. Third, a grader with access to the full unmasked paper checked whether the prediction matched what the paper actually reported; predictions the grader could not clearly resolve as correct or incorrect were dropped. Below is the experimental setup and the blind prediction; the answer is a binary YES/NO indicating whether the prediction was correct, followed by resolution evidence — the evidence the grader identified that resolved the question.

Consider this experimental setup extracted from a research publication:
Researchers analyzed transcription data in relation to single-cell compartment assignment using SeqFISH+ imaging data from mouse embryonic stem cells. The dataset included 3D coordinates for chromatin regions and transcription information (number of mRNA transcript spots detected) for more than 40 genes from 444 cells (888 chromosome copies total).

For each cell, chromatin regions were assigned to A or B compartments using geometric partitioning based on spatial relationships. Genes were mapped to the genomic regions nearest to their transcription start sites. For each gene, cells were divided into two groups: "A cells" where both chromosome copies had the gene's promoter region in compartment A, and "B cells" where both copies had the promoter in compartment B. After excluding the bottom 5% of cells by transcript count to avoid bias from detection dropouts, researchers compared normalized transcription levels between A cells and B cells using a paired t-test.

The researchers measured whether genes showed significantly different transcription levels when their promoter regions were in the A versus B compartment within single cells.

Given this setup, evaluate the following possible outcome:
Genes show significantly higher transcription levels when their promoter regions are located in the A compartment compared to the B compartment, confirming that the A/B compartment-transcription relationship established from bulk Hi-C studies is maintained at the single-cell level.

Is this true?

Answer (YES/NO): YES